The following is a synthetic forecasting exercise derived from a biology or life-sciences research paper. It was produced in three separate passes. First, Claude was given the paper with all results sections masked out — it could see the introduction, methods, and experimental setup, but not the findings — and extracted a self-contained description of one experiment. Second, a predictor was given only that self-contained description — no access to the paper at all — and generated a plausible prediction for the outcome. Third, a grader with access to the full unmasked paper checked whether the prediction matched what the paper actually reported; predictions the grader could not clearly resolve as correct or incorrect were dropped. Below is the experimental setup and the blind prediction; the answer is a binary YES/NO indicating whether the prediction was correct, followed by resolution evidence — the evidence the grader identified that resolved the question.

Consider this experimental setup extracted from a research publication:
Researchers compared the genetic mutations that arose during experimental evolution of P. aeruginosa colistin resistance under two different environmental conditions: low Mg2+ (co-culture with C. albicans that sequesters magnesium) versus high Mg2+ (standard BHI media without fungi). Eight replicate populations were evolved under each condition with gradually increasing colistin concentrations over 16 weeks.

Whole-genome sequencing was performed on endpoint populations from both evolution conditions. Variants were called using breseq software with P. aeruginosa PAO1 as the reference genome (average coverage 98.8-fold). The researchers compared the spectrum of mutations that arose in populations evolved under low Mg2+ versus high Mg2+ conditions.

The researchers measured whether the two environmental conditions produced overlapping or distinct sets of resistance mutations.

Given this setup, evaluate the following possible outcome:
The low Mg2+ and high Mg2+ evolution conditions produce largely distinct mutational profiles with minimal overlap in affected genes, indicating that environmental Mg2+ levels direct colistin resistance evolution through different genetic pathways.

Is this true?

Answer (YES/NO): YES